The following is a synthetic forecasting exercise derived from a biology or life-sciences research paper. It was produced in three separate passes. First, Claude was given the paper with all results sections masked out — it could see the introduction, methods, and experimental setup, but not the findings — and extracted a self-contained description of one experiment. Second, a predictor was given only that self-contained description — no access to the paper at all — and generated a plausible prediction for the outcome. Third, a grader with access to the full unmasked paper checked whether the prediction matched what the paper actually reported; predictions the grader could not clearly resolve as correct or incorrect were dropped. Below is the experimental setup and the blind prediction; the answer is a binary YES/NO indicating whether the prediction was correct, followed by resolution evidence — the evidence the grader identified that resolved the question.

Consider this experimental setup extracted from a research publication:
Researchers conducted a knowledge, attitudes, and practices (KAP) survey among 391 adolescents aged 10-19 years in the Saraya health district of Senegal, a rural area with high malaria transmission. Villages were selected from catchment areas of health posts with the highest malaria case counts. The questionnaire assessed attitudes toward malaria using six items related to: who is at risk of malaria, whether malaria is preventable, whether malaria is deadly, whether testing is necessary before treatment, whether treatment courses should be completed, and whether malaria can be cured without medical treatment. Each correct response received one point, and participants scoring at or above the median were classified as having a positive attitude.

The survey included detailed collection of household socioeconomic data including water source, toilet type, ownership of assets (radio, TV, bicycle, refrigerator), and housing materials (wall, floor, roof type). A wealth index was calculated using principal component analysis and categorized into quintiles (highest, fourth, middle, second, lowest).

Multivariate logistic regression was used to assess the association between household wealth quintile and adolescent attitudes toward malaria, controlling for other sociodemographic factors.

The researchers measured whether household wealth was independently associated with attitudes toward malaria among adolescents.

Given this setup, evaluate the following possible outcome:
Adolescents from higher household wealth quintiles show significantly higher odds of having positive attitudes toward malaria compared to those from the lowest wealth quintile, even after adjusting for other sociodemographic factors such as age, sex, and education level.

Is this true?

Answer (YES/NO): YES